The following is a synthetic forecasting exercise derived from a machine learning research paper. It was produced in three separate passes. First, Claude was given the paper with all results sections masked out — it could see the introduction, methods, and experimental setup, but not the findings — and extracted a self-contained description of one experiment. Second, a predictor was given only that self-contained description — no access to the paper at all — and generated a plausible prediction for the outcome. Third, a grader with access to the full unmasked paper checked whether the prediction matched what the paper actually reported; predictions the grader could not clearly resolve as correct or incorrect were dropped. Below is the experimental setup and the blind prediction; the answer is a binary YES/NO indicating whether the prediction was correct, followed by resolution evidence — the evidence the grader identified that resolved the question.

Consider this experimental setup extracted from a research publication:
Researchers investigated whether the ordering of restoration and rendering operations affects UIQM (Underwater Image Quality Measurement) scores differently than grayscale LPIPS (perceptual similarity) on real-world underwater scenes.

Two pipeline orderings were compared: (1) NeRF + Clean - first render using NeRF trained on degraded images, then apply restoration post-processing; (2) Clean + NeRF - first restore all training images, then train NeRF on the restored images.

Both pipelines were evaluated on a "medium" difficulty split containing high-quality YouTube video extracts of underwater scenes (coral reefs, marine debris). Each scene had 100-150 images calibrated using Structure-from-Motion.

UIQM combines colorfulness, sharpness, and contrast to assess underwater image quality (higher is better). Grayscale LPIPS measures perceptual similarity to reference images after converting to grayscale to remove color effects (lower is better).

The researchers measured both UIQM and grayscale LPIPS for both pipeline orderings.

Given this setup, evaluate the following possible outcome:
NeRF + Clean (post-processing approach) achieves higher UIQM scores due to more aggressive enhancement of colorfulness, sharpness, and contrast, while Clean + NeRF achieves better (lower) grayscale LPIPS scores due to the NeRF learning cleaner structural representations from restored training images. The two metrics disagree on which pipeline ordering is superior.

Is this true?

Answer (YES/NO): YES